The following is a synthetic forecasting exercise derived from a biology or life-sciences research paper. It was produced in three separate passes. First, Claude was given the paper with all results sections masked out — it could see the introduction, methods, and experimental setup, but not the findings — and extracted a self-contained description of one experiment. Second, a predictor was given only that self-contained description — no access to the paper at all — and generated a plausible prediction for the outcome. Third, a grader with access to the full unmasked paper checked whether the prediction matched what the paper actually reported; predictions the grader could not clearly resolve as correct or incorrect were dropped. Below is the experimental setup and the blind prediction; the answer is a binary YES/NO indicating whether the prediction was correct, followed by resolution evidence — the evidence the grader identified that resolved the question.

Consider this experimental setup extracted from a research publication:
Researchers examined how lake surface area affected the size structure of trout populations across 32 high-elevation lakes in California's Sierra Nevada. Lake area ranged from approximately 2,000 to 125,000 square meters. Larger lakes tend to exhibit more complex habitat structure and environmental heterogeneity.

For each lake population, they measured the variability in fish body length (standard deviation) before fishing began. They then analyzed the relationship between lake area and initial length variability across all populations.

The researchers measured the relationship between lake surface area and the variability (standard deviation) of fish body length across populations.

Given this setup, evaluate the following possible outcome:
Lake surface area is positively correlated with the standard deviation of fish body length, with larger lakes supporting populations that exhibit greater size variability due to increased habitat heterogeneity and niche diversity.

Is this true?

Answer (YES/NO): YES